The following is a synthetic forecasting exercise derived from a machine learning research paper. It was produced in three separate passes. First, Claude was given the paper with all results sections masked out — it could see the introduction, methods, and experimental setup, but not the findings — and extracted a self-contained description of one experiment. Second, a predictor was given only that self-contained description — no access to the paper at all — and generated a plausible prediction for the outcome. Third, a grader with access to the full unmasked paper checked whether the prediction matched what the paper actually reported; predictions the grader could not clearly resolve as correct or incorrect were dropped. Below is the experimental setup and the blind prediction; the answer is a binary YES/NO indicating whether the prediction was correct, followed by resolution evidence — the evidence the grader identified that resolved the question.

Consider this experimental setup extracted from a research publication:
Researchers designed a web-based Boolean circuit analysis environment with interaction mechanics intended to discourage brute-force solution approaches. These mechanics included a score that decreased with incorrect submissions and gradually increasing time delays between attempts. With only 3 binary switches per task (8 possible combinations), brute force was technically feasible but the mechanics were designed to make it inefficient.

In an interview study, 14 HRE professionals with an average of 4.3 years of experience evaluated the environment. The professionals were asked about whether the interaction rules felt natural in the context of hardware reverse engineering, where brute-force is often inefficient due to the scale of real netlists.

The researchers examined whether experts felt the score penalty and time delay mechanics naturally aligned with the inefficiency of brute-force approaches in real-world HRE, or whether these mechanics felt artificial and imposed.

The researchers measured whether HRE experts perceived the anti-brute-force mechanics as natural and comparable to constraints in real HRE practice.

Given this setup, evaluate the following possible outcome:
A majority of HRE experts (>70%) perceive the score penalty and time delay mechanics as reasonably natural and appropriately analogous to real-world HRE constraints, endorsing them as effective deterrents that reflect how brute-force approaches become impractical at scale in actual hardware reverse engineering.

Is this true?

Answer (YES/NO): NO